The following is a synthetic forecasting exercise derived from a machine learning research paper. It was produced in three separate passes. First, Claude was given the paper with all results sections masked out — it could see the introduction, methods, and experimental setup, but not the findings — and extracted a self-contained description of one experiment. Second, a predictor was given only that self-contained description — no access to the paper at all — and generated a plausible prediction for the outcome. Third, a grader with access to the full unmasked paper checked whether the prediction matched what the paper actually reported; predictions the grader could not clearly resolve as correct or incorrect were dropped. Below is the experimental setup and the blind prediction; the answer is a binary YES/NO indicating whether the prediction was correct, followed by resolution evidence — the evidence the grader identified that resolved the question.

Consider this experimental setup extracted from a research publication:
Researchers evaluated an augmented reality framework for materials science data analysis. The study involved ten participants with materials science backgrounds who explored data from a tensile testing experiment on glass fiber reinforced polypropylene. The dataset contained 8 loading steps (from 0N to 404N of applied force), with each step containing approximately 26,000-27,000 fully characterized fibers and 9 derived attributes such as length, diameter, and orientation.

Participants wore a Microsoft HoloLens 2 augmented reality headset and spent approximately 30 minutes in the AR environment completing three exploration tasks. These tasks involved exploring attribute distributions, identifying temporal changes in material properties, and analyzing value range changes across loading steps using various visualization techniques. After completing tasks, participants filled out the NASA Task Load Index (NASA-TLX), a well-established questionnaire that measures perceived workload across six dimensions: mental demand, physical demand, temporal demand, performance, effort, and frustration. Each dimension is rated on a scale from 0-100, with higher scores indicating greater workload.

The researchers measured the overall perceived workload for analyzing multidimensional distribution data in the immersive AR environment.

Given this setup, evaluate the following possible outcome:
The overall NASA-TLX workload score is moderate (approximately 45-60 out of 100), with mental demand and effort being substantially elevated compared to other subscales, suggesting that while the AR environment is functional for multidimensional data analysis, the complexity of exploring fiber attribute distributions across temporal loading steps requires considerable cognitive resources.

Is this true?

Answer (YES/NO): NO